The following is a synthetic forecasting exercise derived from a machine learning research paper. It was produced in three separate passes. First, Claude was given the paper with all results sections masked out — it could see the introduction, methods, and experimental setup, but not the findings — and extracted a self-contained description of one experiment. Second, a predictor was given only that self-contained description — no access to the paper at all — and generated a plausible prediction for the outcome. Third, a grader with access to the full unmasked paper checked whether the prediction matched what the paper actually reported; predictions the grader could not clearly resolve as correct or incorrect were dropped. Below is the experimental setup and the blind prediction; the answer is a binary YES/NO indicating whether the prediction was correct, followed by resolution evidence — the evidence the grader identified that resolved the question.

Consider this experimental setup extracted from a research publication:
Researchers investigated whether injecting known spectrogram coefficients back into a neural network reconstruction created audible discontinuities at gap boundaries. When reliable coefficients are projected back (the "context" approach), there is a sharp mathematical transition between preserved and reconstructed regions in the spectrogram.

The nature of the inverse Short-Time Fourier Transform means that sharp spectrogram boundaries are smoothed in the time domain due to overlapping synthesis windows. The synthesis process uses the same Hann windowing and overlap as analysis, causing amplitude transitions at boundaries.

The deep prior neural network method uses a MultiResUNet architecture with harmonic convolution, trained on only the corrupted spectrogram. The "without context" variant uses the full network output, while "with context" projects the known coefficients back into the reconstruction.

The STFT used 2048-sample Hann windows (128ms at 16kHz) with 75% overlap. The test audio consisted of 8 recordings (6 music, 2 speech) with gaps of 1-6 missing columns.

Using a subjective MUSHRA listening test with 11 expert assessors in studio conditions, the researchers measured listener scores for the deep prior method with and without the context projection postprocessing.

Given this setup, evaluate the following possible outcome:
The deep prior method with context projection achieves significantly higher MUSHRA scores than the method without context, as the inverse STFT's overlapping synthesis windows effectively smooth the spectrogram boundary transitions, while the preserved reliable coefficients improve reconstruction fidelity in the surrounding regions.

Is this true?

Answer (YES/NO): NO